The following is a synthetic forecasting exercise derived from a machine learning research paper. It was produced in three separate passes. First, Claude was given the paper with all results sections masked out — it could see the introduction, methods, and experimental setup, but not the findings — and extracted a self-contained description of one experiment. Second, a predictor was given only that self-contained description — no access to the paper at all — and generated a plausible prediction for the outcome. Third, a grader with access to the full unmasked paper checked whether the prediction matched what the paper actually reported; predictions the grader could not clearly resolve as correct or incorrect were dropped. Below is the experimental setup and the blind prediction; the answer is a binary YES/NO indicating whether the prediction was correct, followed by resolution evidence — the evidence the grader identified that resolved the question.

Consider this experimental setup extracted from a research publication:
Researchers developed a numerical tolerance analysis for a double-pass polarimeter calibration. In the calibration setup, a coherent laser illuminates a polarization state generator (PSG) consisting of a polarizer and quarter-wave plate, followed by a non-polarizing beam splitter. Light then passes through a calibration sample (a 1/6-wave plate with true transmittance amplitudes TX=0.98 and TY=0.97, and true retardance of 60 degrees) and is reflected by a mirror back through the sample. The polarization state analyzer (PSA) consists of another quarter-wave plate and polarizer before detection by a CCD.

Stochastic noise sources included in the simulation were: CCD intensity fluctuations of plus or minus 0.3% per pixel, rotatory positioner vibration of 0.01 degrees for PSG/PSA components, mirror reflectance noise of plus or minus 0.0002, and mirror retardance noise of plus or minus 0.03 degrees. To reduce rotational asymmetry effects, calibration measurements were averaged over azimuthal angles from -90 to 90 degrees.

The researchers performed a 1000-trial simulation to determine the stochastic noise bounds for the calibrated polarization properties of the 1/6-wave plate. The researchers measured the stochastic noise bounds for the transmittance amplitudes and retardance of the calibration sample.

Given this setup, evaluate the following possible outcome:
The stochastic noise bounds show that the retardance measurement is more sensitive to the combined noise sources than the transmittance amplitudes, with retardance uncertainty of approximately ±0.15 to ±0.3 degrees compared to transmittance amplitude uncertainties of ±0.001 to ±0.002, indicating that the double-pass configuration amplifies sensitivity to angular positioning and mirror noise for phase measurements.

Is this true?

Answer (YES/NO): NO